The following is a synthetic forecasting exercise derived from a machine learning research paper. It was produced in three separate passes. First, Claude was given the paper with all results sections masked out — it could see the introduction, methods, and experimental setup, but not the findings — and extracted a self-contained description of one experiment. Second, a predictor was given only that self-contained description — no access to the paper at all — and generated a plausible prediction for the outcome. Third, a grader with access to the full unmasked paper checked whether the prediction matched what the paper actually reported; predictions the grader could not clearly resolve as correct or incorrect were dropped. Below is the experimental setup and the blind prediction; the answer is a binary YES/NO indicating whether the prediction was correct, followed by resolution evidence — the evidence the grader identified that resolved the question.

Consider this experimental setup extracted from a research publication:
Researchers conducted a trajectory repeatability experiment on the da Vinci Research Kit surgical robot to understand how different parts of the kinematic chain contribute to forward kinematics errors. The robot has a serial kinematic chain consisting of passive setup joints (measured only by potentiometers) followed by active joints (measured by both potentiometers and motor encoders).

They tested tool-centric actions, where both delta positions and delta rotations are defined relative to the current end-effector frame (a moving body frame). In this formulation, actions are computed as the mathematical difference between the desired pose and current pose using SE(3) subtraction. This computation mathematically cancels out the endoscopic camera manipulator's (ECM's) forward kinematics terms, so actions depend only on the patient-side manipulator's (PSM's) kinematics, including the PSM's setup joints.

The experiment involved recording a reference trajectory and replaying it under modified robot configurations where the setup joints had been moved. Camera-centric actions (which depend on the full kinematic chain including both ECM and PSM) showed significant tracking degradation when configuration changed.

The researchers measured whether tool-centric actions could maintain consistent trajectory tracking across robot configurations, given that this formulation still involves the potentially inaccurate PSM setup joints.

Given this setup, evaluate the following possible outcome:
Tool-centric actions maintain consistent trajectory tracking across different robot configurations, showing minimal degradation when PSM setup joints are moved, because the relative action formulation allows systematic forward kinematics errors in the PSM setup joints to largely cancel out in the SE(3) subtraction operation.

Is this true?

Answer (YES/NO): YES